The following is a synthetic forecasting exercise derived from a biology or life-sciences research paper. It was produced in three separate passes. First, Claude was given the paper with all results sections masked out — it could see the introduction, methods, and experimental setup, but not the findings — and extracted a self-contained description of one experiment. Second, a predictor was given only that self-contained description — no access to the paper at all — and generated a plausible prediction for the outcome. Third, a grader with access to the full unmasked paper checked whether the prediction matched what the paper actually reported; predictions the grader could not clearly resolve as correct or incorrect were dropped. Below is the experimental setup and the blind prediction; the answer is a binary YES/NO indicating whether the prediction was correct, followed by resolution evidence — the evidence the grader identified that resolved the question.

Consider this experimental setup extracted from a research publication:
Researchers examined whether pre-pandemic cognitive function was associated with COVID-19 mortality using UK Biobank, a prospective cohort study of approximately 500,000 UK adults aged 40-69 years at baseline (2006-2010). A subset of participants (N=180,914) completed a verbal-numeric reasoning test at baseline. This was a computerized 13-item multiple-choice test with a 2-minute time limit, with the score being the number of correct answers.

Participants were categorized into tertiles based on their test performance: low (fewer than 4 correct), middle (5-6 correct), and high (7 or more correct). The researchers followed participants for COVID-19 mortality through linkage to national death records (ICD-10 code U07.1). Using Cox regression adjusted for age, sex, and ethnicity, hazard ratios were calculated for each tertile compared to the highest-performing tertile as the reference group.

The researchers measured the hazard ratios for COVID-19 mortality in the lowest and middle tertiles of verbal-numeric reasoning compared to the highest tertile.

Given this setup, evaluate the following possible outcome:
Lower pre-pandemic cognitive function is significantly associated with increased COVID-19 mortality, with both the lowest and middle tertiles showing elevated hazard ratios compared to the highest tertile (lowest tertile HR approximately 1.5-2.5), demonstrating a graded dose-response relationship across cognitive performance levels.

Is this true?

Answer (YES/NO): YES